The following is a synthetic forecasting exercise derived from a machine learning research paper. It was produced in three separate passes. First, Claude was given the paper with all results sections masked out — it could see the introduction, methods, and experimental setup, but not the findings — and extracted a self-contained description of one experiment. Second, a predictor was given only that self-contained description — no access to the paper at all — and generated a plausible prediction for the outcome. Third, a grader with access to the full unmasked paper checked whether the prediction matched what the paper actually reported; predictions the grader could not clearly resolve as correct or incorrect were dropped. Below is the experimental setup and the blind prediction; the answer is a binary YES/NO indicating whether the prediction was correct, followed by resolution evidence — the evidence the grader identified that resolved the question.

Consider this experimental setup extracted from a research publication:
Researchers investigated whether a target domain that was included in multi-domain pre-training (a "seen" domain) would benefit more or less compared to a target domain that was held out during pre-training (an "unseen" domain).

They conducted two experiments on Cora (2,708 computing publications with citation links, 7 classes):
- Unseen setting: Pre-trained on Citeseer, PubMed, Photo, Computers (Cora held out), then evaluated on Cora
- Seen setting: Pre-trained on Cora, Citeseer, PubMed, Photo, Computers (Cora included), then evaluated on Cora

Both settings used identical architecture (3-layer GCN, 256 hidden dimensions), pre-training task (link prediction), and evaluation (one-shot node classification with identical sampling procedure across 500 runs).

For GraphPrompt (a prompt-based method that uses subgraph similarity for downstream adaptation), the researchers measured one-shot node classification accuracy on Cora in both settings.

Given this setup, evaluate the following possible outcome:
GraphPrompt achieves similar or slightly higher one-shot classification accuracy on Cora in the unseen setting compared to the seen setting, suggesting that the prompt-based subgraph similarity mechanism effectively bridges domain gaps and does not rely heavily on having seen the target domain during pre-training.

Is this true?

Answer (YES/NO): NO